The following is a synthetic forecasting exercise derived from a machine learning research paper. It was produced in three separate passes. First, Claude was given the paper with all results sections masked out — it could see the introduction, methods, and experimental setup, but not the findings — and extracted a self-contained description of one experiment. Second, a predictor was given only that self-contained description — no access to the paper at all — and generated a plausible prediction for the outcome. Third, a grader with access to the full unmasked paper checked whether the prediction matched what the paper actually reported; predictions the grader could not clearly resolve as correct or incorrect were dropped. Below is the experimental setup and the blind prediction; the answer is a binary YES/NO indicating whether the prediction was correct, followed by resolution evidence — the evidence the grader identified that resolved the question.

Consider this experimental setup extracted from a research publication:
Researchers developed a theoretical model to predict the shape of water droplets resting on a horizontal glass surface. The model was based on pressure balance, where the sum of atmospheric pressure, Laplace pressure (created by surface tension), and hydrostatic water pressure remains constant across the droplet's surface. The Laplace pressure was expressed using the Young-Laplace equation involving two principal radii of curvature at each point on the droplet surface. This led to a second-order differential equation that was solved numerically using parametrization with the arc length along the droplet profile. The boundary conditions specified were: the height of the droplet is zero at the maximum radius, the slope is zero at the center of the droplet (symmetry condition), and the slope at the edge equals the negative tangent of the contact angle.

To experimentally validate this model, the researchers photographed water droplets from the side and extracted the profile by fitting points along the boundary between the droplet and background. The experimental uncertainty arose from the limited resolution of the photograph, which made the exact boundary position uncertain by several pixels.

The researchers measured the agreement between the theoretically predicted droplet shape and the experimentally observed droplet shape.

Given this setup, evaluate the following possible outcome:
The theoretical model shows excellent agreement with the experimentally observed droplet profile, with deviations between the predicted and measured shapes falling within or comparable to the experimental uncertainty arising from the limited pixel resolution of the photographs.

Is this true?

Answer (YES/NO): YES